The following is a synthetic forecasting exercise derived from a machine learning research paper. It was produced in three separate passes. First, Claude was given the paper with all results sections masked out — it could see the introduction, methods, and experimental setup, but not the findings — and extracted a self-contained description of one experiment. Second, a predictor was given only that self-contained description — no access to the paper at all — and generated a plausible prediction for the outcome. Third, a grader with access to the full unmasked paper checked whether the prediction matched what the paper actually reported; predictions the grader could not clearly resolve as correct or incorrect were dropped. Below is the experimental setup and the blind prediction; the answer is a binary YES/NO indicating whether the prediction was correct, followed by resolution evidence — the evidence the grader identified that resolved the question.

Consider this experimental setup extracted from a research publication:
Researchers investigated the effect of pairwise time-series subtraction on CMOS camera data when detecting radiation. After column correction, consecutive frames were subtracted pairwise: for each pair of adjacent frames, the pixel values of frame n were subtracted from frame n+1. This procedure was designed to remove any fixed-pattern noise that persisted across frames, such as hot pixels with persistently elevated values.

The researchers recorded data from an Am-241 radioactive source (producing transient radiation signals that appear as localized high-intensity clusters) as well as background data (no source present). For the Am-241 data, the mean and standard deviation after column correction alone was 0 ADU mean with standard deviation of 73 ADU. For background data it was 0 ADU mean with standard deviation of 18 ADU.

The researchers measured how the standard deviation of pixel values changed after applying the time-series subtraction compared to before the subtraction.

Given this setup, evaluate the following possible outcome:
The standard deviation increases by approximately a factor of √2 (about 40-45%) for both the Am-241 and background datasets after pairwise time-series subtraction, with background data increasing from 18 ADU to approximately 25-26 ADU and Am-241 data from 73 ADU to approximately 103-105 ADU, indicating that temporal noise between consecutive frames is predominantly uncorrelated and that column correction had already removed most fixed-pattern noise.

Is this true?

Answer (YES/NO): NO